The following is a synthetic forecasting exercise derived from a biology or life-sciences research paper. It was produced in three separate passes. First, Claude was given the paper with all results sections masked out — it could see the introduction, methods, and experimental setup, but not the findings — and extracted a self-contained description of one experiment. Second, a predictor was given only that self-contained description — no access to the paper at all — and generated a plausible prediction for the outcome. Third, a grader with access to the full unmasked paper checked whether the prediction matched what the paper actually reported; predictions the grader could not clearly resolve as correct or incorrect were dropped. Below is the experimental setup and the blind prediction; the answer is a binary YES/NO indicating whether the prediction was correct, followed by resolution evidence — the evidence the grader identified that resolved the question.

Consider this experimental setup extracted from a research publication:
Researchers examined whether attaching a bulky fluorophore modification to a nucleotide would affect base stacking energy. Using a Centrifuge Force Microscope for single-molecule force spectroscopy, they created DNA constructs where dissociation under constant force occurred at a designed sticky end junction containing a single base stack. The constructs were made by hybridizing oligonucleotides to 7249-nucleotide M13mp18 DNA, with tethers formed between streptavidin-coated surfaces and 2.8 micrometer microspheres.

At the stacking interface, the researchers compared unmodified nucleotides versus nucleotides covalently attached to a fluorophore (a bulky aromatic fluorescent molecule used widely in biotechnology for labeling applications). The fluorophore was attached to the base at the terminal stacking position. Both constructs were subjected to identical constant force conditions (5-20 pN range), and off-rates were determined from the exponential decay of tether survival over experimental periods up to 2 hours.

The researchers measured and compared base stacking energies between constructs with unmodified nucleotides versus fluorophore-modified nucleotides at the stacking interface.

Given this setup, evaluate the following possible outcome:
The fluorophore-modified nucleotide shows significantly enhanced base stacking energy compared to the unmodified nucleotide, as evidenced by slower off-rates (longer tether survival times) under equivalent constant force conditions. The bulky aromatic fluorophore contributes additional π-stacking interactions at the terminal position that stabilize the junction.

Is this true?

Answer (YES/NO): NO